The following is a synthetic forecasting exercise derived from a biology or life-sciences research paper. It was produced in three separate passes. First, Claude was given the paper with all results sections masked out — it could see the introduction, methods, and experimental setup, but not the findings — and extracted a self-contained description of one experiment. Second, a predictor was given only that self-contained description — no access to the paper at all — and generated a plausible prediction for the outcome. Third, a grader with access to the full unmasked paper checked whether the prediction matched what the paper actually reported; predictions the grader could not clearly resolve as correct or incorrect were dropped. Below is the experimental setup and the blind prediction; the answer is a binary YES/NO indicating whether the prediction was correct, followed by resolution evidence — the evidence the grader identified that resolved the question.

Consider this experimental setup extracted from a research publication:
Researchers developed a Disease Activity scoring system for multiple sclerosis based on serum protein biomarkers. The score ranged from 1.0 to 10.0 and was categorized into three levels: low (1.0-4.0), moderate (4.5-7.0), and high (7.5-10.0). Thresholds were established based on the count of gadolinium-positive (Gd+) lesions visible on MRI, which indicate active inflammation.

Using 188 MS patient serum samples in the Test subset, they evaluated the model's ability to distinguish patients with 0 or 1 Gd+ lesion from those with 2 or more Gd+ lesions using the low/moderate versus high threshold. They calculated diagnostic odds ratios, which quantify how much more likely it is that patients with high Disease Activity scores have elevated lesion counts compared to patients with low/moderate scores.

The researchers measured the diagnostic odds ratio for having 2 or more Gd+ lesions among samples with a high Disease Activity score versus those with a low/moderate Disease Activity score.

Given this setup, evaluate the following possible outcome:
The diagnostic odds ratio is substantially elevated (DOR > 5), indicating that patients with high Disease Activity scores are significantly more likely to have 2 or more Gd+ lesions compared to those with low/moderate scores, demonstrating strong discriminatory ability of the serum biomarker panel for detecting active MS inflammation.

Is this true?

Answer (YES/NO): YES